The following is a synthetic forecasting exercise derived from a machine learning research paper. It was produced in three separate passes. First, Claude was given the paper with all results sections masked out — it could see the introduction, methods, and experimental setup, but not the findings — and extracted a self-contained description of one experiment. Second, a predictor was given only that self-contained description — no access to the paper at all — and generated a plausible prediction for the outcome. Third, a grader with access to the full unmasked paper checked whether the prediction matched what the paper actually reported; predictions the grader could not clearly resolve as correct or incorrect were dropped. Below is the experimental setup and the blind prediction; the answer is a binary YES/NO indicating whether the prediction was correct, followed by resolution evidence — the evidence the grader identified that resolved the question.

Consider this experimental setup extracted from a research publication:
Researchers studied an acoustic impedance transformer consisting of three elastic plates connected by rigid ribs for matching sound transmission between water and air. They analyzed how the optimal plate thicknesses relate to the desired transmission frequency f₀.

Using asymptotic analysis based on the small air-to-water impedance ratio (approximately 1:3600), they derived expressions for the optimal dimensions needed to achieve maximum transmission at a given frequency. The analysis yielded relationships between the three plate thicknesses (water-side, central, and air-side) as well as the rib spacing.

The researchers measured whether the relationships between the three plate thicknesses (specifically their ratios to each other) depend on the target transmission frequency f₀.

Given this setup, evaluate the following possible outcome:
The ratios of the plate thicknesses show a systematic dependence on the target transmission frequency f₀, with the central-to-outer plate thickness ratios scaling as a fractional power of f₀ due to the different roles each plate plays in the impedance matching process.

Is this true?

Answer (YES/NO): NO